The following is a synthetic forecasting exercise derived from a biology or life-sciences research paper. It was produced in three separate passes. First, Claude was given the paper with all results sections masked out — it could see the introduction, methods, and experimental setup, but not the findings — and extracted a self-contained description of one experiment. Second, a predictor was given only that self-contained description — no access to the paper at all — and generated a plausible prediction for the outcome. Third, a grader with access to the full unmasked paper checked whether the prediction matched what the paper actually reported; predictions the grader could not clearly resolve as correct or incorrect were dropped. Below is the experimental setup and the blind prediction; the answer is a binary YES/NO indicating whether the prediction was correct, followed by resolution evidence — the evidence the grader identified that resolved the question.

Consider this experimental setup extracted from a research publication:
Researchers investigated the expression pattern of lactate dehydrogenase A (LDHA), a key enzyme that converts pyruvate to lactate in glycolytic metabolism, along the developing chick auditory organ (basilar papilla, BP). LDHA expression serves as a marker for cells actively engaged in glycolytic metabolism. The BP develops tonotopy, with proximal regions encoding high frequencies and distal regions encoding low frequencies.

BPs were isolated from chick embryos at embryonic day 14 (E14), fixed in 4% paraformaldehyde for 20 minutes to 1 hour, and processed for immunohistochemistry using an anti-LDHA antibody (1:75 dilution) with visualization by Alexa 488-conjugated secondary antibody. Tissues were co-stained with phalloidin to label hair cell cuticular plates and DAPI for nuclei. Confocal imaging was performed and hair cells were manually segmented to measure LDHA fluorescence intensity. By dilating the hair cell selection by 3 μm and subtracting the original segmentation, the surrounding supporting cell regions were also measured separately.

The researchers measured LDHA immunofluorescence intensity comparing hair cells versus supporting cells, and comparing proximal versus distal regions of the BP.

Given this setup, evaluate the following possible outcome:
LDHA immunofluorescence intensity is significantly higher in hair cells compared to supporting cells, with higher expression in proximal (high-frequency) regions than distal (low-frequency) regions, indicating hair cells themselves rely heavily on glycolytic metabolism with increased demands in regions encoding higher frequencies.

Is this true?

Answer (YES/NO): NO